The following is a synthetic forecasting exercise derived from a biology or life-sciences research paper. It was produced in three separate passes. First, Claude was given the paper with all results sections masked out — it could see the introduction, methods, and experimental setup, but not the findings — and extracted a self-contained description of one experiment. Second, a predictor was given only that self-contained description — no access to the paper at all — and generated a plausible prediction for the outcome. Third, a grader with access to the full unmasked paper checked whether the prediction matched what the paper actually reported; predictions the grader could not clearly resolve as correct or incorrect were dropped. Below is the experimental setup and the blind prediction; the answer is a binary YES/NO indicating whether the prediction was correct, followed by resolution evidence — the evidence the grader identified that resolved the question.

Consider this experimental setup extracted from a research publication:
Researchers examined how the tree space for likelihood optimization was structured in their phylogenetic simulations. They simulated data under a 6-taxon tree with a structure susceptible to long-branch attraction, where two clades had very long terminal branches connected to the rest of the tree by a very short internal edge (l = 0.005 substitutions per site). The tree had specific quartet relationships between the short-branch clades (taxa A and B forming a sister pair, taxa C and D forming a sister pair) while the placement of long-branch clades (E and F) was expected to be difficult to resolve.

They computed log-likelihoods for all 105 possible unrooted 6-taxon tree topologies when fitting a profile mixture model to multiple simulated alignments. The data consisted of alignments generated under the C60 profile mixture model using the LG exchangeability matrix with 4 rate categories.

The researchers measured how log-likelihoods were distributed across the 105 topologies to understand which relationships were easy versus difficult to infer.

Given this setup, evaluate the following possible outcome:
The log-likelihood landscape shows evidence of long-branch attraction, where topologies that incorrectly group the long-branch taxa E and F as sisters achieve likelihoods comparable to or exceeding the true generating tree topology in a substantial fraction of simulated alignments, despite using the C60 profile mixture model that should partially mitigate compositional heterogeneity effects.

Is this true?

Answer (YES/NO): NO